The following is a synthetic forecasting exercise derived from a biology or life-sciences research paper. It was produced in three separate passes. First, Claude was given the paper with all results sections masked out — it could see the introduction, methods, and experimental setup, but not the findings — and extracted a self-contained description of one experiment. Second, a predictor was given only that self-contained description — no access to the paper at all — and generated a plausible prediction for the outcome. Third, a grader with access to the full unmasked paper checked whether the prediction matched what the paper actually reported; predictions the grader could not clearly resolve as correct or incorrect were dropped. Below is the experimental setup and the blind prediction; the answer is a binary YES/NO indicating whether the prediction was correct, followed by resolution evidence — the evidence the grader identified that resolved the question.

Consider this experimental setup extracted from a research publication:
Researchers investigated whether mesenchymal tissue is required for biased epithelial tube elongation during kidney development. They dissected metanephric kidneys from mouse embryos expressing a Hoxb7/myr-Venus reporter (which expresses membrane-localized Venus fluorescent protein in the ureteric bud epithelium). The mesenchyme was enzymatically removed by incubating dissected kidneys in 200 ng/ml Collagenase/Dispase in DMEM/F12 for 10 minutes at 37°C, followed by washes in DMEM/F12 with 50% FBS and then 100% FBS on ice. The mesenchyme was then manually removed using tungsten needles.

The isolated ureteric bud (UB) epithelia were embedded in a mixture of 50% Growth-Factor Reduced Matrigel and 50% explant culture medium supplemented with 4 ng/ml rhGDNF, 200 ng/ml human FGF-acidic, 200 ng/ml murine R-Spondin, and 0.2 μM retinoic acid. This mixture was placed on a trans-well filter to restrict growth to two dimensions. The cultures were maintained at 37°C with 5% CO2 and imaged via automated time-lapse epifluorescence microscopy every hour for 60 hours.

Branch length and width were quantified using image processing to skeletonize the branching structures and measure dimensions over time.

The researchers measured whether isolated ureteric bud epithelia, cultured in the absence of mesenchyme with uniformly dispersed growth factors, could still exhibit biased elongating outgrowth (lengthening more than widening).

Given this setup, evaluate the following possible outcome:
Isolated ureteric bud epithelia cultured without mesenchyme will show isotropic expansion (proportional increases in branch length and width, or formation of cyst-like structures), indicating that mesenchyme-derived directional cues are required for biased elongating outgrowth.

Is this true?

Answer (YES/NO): NO